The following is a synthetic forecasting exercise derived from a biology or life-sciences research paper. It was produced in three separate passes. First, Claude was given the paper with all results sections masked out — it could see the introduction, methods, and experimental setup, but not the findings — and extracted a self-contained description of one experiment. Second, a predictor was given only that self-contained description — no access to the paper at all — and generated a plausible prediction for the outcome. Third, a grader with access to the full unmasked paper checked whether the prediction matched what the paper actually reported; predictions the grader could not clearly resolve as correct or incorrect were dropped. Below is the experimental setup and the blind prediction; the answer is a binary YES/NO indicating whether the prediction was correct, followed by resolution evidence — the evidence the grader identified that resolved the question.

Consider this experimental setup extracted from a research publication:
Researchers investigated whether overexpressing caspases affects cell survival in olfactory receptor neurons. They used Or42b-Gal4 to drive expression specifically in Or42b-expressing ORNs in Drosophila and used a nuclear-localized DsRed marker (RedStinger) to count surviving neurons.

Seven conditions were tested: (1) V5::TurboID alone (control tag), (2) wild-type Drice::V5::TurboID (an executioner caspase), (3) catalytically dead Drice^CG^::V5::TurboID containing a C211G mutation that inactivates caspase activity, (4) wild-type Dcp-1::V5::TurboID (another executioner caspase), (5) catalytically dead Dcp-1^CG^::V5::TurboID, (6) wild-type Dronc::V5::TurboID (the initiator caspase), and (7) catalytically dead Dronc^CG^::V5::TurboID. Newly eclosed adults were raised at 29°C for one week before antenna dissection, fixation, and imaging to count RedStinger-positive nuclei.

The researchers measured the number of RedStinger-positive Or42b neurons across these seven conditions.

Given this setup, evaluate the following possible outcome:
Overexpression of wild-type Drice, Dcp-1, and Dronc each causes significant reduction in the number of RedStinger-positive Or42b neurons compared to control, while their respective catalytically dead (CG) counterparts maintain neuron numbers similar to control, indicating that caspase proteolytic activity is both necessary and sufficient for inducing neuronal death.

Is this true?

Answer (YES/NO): NO